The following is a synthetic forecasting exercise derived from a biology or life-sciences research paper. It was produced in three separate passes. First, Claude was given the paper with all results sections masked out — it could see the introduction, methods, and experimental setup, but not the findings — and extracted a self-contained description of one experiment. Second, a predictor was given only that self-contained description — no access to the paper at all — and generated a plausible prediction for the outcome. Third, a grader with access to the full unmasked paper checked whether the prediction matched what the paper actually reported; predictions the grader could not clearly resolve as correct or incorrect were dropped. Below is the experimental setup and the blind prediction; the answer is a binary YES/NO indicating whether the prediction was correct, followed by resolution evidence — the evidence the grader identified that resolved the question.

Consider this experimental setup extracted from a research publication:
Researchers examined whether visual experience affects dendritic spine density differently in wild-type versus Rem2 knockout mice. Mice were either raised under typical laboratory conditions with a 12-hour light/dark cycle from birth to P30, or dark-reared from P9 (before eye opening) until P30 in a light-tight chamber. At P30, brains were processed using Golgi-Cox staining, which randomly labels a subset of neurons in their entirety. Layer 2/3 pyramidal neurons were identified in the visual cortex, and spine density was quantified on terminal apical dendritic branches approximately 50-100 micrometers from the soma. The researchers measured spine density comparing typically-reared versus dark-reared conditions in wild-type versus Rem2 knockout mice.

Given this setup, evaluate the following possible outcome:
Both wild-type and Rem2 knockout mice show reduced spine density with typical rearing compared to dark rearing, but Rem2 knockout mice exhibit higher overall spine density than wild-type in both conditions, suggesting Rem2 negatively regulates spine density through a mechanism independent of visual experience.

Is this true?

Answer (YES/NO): NO